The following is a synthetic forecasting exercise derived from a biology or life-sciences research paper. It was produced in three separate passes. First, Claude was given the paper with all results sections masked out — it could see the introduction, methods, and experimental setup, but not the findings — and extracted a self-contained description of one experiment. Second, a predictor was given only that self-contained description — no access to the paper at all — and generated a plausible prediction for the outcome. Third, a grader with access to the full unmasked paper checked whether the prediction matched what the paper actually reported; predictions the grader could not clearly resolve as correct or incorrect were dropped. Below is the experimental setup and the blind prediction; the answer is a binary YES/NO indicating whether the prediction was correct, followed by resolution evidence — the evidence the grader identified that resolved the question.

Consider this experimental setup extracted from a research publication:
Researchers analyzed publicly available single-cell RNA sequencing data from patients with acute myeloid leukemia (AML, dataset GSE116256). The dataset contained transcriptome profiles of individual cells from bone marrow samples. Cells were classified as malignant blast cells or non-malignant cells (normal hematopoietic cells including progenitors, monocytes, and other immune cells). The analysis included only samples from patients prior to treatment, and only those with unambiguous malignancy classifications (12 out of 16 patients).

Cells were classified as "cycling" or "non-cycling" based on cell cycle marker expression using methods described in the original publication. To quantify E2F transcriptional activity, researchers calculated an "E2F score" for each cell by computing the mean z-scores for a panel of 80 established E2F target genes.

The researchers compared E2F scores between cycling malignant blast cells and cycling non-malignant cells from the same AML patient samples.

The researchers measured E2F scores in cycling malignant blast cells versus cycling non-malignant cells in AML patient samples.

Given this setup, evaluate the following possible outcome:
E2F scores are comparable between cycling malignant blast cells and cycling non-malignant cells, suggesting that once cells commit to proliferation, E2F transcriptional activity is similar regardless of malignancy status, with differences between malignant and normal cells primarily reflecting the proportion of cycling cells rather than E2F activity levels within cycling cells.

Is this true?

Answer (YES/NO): NO